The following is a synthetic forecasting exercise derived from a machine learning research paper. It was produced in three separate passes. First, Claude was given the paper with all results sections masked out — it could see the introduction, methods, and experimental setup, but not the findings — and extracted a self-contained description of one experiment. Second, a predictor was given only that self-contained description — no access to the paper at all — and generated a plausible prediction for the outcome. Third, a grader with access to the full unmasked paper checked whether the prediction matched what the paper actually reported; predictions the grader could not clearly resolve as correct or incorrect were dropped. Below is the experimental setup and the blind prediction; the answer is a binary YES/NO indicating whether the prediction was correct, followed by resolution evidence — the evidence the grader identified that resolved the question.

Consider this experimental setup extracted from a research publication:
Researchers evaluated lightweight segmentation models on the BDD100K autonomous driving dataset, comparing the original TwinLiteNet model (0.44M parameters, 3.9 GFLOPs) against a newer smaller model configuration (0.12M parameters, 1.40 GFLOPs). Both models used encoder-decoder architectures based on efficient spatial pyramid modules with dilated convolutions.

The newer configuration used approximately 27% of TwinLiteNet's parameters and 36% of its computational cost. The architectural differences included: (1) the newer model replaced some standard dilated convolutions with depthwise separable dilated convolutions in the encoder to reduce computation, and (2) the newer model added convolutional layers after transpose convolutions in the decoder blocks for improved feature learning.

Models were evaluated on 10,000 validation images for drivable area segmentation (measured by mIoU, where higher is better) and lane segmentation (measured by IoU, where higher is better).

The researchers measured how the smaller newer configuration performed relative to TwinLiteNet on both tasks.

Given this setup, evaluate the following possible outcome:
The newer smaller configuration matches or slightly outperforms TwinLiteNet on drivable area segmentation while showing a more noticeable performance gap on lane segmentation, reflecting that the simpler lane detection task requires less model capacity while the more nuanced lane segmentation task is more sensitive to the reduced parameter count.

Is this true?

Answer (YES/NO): NO